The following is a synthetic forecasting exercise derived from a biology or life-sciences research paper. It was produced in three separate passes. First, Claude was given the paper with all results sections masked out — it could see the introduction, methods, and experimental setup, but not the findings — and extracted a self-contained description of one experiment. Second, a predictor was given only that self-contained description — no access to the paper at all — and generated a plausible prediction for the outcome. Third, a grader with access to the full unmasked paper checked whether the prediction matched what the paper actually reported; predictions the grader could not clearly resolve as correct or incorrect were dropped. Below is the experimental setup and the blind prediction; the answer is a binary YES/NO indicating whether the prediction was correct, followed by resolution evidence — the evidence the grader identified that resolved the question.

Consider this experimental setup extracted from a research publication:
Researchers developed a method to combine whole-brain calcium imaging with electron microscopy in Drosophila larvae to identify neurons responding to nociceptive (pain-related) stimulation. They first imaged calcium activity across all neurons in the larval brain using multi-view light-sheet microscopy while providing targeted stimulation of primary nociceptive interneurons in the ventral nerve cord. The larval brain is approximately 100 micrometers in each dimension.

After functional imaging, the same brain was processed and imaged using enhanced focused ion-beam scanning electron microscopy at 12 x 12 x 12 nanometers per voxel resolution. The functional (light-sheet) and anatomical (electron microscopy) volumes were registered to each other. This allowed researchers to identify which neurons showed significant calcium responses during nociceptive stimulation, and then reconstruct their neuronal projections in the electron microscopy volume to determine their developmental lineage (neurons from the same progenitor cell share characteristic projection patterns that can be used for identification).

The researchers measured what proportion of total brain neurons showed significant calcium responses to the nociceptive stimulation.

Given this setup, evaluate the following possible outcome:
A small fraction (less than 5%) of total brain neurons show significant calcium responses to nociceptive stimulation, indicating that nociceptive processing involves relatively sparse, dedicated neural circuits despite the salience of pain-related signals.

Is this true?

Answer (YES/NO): YES